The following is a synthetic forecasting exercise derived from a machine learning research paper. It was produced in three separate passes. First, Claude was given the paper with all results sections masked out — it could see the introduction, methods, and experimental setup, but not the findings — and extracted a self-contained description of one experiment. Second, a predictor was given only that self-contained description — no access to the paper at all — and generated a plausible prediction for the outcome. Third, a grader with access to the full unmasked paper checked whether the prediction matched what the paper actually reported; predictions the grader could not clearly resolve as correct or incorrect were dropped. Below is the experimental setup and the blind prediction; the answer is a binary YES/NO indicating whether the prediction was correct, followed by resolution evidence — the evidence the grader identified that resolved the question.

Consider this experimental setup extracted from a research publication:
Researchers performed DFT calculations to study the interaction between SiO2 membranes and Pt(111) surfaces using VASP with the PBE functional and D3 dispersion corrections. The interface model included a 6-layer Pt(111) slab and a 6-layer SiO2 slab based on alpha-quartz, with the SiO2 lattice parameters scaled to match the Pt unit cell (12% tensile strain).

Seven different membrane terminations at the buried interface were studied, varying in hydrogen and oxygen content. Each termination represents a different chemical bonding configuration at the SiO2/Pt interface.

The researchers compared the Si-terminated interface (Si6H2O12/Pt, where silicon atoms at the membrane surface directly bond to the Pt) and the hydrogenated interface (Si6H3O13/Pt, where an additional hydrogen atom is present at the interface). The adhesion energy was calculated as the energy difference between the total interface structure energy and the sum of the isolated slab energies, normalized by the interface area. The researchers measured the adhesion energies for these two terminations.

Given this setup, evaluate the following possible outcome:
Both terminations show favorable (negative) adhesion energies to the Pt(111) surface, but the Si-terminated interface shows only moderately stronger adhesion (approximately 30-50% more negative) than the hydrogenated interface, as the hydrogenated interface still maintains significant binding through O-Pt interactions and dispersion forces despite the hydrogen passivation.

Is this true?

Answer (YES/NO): NO